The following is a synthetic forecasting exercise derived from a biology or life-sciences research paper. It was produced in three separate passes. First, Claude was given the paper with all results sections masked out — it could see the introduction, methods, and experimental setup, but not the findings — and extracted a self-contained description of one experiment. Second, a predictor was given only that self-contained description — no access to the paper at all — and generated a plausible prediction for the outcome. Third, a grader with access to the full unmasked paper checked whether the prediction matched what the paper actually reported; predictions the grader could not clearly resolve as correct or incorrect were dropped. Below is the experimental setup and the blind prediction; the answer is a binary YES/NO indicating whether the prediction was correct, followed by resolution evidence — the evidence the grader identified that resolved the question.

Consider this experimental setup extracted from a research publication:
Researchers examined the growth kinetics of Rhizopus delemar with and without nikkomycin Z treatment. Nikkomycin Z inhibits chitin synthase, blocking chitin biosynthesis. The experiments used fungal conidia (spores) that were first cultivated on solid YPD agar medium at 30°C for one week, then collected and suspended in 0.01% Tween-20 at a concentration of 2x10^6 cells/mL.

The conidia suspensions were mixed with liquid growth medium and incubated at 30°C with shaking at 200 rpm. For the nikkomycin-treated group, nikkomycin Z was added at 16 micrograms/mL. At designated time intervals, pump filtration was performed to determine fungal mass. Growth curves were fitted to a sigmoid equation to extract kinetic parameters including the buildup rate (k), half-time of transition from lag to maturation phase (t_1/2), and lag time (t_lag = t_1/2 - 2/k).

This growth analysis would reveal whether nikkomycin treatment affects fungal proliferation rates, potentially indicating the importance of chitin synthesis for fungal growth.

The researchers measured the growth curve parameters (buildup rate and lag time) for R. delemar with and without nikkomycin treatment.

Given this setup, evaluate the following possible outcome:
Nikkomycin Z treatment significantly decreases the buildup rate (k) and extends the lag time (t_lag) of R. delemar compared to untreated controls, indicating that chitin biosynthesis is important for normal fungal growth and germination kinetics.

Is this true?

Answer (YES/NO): YES